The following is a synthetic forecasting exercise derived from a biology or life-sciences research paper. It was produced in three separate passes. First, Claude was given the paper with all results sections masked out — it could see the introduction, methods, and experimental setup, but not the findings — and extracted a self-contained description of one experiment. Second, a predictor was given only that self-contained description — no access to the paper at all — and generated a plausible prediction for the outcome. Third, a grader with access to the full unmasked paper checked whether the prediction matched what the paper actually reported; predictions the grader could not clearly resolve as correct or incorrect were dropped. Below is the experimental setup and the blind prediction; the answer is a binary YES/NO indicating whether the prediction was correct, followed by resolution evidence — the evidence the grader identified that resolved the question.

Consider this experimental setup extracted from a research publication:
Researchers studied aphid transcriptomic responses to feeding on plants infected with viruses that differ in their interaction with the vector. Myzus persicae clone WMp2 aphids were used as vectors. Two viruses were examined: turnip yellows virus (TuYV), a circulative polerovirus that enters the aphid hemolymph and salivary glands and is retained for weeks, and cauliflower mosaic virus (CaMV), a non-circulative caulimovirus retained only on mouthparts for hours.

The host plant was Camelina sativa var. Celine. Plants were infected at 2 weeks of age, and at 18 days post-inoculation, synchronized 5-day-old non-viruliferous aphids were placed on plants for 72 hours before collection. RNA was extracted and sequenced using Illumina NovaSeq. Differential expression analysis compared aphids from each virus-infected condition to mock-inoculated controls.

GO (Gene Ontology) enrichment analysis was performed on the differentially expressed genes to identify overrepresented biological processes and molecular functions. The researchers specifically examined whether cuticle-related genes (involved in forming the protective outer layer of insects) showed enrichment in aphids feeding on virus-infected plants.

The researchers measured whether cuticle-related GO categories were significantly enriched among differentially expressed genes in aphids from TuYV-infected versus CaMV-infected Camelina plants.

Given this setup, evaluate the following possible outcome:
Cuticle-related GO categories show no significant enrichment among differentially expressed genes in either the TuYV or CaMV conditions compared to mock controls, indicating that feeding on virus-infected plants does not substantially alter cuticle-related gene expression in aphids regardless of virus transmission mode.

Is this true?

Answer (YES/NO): NO